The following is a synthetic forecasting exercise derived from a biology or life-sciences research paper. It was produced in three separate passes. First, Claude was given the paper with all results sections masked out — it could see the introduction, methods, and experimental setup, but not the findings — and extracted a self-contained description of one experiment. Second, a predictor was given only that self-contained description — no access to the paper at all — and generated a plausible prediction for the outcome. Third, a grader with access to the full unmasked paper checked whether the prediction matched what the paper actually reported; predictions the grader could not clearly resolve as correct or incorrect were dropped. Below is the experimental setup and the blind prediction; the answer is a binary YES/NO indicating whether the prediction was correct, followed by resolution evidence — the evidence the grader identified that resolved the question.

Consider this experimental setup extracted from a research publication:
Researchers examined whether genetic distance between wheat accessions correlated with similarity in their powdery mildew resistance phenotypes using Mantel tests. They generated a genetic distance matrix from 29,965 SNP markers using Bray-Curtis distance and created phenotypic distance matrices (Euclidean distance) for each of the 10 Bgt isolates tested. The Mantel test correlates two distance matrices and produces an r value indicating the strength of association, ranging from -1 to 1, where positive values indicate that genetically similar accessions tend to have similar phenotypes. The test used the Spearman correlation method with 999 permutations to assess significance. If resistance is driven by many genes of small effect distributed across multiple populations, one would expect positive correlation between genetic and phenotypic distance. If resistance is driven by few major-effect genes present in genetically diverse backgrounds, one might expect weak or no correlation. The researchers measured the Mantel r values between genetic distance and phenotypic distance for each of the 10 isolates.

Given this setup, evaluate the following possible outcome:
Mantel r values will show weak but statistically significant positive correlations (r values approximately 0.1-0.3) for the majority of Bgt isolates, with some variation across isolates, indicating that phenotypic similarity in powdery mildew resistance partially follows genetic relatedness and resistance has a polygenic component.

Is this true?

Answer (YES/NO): NO